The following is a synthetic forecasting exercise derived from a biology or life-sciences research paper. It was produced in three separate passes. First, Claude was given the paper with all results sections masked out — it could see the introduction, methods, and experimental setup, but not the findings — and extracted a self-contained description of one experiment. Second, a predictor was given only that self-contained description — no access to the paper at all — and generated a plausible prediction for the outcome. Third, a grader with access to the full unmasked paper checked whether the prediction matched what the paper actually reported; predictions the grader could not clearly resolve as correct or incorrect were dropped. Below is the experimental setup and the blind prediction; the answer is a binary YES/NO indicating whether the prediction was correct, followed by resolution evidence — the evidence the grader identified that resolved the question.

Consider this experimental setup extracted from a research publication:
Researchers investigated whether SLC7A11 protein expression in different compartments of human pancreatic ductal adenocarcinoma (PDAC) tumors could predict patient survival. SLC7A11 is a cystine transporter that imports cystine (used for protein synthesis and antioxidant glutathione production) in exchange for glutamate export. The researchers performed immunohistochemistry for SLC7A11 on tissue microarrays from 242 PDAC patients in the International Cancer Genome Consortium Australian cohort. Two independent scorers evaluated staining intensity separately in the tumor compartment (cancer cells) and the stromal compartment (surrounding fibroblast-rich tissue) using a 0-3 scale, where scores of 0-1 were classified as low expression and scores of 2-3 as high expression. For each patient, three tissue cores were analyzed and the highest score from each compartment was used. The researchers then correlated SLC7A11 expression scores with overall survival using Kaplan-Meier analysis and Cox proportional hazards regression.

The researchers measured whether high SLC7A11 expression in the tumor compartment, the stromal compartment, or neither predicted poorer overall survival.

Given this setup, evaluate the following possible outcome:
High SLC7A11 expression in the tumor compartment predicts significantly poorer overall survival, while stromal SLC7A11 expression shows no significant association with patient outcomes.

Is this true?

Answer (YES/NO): NO